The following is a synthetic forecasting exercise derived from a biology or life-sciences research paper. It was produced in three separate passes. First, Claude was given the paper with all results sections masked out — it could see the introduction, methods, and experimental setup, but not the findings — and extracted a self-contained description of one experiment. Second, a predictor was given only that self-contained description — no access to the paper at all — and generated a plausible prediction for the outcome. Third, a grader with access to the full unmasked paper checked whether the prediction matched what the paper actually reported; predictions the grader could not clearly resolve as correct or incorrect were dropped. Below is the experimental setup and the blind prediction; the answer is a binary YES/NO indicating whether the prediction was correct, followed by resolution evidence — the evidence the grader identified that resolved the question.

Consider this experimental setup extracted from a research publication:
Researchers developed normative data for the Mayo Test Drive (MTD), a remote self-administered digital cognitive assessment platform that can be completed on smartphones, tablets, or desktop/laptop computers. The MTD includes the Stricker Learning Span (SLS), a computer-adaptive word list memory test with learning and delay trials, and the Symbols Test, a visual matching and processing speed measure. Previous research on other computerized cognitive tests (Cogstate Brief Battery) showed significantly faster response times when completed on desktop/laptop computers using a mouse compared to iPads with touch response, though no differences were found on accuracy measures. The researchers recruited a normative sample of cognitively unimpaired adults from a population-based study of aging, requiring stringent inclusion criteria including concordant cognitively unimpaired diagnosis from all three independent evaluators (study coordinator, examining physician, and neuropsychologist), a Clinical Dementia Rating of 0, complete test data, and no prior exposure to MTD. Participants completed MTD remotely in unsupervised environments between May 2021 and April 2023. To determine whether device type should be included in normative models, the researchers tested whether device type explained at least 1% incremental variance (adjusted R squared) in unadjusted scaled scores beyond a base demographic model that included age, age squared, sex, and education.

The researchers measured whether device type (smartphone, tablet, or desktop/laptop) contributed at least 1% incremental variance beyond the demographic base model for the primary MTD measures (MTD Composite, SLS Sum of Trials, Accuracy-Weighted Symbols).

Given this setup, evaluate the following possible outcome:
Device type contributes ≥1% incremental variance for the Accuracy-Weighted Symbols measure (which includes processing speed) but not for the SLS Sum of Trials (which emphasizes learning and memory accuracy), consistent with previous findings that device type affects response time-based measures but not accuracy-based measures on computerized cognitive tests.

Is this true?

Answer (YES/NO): NO